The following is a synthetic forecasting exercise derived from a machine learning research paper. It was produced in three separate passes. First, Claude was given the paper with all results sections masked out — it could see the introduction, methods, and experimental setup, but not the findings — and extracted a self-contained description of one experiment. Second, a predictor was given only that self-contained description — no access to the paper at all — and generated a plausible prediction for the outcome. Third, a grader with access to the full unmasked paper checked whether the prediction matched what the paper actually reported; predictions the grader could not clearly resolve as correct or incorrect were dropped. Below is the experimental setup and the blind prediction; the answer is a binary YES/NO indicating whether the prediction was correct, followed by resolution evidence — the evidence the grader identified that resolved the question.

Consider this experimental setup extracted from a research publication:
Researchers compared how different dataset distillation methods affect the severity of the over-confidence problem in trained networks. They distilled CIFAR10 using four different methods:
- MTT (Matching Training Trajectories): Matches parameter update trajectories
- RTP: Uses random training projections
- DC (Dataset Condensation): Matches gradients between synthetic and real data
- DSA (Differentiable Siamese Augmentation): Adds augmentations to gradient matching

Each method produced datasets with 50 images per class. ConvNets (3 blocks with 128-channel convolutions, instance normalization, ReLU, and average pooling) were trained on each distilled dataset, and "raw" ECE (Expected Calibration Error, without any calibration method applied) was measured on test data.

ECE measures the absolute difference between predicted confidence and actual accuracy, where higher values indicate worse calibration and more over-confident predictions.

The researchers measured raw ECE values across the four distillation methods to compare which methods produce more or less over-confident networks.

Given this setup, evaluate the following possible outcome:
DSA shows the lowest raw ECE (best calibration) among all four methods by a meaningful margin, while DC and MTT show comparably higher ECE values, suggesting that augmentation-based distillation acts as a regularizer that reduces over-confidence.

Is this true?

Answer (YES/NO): NO